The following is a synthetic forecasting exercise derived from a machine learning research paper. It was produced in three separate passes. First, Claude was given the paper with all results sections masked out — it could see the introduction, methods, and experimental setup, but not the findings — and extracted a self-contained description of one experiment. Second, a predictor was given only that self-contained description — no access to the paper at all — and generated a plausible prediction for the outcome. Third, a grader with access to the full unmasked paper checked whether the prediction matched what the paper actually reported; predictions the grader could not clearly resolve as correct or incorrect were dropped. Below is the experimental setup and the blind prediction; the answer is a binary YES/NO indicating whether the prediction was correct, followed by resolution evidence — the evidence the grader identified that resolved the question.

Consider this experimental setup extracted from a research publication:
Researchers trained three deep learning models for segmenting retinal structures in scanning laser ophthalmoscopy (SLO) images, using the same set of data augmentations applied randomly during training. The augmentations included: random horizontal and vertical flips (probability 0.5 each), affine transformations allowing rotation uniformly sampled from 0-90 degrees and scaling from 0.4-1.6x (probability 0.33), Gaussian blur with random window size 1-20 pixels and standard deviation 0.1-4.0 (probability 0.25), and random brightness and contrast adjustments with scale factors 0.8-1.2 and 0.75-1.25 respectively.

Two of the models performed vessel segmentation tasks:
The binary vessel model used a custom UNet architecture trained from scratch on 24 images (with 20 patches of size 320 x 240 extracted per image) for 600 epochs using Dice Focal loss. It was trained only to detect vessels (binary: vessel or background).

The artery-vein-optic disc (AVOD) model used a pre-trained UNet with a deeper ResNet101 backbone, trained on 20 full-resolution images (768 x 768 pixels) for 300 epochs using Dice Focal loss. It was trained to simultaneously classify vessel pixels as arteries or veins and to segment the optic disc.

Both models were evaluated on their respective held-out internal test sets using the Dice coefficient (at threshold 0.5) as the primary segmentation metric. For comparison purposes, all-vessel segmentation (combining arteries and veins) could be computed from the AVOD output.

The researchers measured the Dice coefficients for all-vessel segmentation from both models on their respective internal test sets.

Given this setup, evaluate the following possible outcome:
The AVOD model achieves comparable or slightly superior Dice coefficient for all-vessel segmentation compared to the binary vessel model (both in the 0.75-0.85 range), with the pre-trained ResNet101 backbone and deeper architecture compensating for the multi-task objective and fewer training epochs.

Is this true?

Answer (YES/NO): NO